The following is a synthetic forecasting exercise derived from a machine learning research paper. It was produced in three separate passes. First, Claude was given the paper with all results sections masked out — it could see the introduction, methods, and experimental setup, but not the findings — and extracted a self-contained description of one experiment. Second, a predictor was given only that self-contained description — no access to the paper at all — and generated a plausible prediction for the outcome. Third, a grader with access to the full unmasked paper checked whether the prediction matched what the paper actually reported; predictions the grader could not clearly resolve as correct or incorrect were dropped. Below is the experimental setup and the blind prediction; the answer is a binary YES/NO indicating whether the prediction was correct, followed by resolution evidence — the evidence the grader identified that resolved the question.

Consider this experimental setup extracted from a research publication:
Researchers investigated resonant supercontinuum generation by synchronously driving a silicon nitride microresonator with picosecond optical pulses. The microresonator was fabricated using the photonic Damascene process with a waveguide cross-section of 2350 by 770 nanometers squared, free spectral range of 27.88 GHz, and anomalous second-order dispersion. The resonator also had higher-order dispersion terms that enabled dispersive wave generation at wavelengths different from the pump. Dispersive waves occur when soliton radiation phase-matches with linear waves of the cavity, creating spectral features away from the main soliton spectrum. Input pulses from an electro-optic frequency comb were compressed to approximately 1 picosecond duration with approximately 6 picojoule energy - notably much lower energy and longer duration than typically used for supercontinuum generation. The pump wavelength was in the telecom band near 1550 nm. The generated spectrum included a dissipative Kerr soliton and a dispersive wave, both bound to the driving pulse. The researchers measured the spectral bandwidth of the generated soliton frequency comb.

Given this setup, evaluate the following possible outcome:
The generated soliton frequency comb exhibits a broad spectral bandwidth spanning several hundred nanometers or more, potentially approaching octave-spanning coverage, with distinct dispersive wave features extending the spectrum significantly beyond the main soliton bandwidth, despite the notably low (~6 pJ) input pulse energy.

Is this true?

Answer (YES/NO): YES